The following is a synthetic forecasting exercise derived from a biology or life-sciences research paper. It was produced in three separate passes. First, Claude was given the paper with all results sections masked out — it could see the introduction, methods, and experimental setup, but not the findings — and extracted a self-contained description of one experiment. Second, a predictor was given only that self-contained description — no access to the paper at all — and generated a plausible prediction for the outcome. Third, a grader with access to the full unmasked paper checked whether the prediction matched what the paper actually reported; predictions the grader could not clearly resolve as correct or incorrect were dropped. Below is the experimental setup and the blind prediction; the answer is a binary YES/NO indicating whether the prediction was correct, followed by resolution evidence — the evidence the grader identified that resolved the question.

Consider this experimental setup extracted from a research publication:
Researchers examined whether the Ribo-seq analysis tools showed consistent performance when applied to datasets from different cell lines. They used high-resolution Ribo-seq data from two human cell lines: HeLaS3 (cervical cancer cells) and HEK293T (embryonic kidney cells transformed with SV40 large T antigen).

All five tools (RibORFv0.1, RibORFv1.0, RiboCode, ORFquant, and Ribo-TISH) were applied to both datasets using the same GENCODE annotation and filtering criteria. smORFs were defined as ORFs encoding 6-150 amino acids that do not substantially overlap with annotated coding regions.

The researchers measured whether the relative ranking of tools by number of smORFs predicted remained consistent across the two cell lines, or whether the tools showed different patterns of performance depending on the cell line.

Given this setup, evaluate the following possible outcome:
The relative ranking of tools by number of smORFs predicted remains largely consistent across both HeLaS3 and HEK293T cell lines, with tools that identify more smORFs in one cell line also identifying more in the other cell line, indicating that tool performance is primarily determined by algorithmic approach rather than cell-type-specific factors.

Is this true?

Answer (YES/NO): YES